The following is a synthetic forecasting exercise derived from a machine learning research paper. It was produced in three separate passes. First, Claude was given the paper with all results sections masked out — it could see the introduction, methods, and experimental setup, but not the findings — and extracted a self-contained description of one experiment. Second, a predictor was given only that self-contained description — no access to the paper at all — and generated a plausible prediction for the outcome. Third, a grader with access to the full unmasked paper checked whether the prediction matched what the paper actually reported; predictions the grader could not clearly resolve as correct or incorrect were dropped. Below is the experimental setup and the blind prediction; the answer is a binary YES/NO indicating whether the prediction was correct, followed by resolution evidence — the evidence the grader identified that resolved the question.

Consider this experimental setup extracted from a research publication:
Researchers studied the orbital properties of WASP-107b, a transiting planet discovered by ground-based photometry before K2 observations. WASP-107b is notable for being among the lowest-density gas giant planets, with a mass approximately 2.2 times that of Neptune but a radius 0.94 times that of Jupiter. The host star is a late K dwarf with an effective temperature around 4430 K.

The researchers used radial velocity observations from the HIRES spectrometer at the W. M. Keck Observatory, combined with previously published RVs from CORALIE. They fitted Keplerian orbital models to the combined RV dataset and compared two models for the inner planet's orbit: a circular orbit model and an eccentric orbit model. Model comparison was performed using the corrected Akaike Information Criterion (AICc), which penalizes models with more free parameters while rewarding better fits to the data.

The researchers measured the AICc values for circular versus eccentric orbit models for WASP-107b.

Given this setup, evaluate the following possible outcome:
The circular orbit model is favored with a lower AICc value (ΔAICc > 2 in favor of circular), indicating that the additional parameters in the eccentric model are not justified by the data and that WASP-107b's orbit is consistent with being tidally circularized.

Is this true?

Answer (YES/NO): YES